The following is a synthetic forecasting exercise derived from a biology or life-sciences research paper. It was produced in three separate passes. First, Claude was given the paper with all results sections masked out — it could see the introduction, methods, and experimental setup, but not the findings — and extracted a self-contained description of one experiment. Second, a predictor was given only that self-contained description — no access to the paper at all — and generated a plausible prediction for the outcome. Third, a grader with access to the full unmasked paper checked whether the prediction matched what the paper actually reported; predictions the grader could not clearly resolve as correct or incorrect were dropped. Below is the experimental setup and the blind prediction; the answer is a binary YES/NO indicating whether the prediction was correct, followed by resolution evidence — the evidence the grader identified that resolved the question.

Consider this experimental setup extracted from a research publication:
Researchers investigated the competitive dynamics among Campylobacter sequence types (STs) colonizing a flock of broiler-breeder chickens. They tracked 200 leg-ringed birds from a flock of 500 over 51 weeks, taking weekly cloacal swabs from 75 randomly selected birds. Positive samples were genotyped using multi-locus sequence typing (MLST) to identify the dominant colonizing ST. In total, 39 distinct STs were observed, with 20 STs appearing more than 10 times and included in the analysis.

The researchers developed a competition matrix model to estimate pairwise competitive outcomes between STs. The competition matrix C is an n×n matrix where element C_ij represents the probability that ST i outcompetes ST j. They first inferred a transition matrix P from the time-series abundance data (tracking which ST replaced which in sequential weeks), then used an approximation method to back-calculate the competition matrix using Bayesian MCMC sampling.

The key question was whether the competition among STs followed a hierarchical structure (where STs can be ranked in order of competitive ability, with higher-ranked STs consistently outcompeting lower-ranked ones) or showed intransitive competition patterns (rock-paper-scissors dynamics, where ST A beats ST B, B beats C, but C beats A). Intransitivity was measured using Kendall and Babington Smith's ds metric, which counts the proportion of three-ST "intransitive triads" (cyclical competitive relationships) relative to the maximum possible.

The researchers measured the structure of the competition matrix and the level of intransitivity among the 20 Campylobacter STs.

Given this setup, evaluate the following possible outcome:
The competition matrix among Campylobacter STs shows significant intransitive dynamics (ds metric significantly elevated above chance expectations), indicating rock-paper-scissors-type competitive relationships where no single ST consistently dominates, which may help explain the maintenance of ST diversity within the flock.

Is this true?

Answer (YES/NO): NO